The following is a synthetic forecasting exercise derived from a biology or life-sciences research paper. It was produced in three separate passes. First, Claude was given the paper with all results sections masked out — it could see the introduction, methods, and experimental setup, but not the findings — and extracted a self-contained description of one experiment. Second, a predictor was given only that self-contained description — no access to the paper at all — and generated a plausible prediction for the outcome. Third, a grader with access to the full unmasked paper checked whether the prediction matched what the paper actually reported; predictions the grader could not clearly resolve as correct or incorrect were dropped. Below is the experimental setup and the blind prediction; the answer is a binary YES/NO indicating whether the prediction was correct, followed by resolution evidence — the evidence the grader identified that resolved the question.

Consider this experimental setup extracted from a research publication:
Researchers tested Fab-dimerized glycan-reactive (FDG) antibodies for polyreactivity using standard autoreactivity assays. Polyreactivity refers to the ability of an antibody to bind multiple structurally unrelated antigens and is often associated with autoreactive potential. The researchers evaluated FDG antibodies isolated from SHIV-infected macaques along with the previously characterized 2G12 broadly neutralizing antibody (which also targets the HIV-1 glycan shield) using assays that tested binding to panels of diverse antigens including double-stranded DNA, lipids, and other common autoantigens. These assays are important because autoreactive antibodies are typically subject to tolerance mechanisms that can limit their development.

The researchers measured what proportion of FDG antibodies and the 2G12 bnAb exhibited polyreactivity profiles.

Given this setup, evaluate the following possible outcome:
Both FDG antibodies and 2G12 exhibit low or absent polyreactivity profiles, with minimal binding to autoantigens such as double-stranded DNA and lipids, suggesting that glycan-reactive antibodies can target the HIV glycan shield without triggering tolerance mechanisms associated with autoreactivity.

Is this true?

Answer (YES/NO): NO